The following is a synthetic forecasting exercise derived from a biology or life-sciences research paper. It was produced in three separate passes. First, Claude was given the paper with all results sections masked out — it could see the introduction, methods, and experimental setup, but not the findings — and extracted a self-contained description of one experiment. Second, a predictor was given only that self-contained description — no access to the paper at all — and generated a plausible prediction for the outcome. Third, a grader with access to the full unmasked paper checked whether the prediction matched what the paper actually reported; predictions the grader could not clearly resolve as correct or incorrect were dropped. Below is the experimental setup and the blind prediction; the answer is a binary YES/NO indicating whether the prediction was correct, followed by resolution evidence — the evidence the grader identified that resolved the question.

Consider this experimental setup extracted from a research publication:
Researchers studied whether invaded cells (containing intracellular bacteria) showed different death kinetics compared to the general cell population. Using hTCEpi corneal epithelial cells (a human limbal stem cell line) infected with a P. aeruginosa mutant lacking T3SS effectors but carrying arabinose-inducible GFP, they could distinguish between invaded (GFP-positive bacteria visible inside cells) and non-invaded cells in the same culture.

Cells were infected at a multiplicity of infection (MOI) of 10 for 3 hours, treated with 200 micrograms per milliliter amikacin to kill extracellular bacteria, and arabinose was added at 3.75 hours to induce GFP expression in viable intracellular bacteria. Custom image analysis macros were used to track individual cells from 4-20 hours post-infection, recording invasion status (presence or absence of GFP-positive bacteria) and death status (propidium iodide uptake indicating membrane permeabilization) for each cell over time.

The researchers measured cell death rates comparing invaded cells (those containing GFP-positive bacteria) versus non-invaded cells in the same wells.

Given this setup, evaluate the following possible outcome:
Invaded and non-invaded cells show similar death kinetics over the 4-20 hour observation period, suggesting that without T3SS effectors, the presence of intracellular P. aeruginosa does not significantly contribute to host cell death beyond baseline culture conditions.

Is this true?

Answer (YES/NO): NO